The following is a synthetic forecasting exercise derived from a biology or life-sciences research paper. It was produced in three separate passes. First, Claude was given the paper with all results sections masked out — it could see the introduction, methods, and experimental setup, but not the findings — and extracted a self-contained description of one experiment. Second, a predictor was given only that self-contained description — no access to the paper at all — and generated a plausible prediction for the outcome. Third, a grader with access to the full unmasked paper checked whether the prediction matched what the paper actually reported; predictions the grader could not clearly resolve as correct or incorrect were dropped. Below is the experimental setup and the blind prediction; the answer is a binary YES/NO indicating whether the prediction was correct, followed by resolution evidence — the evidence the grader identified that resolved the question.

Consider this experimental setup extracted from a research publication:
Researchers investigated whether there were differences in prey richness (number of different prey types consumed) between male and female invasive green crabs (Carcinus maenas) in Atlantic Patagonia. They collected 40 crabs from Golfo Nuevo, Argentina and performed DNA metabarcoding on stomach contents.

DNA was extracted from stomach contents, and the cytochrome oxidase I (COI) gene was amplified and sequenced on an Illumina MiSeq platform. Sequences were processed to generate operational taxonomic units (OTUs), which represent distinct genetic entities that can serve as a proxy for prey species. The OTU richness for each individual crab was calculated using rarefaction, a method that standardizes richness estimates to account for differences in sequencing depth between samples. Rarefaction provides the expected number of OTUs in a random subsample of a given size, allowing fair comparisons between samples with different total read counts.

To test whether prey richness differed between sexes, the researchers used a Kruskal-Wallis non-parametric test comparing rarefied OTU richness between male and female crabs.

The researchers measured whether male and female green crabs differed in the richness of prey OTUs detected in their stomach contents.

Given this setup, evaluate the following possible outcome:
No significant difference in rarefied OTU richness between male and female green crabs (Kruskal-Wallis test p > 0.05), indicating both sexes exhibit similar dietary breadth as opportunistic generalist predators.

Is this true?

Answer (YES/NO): NO